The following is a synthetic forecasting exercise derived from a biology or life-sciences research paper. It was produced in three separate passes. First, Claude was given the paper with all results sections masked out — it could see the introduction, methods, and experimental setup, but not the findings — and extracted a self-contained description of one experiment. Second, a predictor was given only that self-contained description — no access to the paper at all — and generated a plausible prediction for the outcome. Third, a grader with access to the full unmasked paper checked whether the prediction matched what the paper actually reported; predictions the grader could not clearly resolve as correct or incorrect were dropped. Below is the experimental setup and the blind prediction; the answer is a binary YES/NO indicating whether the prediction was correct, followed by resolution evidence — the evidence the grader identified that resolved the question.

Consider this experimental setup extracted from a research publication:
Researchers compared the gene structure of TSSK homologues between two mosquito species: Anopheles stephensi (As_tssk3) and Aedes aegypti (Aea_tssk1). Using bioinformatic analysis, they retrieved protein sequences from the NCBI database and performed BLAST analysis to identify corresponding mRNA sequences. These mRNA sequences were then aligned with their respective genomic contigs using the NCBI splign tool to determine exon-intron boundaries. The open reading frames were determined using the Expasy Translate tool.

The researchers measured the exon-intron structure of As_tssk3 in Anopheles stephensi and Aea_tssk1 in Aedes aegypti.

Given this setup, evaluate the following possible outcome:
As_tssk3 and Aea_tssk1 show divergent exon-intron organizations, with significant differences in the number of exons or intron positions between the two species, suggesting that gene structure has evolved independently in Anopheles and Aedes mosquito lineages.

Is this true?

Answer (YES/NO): YES